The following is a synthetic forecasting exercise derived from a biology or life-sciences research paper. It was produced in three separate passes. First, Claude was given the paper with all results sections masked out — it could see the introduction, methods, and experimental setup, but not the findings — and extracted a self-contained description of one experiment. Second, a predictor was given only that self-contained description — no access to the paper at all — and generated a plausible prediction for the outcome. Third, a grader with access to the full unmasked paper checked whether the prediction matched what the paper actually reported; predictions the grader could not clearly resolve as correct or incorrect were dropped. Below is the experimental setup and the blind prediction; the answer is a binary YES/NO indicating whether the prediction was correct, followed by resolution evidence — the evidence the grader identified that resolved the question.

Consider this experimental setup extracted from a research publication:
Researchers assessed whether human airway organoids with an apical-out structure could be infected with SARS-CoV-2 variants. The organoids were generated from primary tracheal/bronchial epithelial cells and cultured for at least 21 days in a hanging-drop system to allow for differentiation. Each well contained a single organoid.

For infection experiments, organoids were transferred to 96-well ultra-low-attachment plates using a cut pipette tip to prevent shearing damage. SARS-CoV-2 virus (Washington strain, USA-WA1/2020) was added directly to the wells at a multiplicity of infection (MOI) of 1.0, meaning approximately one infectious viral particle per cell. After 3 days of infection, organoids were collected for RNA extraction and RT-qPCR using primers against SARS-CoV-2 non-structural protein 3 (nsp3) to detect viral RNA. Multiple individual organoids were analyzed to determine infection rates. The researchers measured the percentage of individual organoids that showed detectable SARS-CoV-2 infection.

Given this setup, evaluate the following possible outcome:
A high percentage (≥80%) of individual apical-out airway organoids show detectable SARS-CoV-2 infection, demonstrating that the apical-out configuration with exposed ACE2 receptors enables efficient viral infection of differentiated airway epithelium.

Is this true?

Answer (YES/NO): YES